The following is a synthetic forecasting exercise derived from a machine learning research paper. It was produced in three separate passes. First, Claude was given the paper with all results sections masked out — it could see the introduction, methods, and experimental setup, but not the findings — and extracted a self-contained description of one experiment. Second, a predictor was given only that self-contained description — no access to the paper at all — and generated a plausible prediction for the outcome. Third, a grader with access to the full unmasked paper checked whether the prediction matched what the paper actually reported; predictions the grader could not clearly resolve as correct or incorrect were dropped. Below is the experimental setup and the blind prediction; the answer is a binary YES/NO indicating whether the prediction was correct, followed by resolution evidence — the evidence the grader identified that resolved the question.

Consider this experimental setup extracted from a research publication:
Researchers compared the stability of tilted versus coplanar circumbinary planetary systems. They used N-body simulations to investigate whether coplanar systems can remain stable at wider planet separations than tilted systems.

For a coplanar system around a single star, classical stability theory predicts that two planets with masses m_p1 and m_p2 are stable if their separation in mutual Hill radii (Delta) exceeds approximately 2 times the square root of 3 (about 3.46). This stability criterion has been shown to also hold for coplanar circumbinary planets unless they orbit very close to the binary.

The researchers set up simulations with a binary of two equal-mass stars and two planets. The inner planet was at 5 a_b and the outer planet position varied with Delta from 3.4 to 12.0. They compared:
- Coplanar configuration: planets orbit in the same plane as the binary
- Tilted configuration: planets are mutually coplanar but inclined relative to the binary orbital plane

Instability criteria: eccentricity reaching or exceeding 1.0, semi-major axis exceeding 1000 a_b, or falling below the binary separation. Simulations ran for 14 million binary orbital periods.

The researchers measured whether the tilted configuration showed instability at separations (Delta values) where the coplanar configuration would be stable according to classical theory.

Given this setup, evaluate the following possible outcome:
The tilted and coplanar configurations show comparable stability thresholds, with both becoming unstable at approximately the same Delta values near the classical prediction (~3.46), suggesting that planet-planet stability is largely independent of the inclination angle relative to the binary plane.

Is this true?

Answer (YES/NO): NO